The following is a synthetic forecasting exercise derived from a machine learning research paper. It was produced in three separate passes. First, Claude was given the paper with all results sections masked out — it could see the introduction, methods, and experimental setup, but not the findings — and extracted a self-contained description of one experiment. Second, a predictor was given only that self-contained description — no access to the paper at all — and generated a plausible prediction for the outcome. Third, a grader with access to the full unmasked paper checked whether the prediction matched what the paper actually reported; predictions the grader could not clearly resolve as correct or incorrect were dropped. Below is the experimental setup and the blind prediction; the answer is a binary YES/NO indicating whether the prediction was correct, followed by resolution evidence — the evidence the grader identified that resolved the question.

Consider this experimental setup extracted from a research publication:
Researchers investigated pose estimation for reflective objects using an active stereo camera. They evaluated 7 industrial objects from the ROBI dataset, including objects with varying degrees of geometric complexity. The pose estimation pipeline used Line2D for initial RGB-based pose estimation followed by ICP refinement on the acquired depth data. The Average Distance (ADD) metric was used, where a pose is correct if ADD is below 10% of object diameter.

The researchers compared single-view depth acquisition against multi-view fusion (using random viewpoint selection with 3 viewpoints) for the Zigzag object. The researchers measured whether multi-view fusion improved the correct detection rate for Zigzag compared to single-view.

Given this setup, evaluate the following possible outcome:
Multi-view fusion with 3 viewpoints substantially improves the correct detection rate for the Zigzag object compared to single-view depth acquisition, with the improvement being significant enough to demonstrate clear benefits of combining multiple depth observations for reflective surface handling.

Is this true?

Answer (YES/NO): NO